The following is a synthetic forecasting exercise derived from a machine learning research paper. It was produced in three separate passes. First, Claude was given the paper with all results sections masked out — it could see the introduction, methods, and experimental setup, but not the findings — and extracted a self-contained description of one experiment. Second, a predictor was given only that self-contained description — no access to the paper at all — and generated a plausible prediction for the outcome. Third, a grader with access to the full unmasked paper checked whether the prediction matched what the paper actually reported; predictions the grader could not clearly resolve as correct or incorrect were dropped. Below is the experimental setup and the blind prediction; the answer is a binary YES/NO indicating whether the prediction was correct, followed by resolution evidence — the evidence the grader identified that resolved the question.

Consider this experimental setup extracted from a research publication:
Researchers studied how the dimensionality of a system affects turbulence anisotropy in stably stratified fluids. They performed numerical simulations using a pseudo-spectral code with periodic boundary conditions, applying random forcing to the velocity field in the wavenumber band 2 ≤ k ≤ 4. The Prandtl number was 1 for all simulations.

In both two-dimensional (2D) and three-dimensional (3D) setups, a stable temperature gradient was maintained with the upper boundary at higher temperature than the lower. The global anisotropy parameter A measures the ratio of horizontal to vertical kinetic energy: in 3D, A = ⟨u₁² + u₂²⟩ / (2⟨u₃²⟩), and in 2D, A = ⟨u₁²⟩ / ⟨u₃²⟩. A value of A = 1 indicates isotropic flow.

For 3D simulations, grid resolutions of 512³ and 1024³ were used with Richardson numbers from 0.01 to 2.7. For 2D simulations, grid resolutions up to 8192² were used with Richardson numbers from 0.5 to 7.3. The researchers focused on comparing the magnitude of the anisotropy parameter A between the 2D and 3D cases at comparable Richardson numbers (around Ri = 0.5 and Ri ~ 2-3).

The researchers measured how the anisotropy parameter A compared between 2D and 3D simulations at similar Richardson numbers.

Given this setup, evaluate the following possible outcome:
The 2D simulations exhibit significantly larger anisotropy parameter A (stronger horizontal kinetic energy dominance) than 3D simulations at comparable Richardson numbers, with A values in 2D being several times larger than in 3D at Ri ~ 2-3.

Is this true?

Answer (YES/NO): NO